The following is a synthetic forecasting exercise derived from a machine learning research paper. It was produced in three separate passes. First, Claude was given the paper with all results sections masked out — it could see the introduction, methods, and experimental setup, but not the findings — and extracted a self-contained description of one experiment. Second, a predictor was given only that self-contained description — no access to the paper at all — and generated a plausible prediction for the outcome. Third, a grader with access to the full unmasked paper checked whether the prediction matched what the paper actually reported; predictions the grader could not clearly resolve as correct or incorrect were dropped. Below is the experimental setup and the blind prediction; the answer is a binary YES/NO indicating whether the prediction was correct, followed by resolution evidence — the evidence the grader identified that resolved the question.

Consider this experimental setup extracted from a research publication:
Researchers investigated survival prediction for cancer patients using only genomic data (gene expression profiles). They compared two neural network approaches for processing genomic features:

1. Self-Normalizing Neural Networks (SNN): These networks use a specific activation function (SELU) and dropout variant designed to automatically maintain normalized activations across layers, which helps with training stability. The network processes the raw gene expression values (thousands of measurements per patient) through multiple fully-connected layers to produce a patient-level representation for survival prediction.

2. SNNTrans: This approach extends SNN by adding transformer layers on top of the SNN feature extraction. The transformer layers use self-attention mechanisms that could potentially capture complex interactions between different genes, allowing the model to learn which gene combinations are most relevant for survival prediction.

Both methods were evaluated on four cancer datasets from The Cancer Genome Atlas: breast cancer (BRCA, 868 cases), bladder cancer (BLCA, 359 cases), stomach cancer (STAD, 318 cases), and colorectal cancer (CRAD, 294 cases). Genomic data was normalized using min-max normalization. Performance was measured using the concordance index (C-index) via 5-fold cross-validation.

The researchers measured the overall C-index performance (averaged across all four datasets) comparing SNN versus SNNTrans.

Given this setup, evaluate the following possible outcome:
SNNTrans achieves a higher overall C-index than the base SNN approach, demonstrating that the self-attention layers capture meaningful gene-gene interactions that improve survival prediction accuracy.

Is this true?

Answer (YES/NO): NO